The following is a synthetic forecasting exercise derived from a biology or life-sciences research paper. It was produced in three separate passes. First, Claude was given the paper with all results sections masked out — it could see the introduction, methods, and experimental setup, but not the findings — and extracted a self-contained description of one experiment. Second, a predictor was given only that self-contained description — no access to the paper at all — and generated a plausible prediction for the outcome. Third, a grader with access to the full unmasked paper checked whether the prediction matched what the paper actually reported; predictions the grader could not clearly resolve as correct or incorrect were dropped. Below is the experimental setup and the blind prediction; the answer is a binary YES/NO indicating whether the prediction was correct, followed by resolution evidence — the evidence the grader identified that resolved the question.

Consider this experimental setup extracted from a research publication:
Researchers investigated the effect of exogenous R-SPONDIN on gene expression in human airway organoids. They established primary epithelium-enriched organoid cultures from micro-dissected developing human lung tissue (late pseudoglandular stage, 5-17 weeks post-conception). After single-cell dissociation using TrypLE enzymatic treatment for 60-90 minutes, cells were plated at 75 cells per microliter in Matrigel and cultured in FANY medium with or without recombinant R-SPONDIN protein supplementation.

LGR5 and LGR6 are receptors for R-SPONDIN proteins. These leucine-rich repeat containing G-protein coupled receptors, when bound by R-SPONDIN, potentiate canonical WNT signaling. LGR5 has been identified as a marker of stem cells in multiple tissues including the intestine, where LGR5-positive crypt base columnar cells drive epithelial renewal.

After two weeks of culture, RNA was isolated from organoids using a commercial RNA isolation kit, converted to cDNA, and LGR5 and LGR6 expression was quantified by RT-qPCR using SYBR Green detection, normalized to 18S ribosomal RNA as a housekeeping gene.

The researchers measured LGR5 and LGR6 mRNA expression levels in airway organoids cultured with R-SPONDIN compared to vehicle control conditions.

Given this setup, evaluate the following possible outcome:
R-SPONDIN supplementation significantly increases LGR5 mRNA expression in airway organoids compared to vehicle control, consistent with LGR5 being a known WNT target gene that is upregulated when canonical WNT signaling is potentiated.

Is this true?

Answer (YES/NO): YES